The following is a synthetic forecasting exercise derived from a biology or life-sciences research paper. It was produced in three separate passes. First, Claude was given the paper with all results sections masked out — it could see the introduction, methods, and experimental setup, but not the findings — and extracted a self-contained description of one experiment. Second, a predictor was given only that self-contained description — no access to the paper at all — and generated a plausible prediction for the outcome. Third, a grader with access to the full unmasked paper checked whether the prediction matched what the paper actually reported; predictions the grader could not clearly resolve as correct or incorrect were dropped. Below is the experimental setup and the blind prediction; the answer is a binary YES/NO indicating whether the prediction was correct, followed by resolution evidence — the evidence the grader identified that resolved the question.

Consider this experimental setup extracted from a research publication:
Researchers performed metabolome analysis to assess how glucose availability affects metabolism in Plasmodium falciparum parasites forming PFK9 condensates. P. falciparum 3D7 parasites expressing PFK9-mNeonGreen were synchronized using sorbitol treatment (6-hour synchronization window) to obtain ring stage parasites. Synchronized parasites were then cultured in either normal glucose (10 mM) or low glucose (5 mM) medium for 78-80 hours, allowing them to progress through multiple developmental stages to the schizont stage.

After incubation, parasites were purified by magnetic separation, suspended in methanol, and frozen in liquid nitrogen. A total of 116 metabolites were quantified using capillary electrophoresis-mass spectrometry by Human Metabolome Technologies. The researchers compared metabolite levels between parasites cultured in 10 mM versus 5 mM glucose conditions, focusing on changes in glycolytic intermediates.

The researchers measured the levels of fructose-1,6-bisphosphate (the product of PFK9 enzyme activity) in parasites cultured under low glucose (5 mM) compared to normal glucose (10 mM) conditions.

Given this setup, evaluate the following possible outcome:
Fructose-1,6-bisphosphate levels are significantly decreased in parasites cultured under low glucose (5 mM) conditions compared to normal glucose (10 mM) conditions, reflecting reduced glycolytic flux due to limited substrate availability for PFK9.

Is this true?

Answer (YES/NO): NO